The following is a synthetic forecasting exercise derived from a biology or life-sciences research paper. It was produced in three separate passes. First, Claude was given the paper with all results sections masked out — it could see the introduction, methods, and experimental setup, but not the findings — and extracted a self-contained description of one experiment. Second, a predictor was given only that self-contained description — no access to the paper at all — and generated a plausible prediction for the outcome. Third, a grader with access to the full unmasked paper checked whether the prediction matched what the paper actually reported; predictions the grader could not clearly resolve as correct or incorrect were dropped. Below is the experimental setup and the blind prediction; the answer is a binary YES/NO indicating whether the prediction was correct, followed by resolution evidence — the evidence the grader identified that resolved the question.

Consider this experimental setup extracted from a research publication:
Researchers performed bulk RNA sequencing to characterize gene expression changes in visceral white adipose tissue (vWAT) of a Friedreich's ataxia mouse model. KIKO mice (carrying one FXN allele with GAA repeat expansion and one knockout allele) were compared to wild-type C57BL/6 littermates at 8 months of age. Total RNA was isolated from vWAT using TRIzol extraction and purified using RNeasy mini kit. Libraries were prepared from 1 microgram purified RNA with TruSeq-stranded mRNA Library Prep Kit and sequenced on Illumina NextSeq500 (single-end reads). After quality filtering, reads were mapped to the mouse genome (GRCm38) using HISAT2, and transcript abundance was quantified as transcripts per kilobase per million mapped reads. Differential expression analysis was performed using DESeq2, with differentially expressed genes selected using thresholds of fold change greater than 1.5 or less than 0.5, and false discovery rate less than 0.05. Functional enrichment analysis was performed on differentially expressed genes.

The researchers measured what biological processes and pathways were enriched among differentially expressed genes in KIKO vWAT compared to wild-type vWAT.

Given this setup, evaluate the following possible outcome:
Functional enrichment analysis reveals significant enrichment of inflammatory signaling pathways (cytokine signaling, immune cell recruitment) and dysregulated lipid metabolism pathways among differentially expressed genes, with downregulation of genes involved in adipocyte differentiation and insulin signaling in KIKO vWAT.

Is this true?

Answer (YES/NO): NO